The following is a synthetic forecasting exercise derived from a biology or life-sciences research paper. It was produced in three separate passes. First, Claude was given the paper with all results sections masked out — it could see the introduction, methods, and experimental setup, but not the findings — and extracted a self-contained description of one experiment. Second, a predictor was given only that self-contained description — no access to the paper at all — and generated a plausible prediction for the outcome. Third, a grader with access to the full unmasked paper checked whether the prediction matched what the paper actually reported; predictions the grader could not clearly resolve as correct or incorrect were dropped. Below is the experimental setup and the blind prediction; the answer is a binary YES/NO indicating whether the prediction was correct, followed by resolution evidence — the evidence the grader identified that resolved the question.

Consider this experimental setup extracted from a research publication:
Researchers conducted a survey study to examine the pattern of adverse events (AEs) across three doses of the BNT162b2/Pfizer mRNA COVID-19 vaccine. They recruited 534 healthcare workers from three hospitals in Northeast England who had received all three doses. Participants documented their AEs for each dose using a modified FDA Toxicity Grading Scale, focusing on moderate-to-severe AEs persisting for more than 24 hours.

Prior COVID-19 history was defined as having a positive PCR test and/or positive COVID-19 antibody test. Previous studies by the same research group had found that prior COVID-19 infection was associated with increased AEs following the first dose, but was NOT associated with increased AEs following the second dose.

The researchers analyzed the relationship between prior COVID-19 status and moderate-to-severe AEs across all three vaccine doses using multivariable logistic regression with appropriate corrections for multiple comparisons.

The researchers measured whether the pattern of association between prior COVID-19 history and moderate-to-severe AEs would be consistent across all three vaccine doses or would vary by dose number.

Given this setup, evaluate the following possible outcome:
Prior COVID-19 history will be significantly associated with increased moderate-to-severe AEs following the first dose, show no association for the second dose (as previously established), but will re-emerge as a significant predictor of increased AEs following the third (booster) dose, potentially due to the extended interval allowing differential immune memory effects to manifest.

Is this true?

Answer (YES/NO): NO